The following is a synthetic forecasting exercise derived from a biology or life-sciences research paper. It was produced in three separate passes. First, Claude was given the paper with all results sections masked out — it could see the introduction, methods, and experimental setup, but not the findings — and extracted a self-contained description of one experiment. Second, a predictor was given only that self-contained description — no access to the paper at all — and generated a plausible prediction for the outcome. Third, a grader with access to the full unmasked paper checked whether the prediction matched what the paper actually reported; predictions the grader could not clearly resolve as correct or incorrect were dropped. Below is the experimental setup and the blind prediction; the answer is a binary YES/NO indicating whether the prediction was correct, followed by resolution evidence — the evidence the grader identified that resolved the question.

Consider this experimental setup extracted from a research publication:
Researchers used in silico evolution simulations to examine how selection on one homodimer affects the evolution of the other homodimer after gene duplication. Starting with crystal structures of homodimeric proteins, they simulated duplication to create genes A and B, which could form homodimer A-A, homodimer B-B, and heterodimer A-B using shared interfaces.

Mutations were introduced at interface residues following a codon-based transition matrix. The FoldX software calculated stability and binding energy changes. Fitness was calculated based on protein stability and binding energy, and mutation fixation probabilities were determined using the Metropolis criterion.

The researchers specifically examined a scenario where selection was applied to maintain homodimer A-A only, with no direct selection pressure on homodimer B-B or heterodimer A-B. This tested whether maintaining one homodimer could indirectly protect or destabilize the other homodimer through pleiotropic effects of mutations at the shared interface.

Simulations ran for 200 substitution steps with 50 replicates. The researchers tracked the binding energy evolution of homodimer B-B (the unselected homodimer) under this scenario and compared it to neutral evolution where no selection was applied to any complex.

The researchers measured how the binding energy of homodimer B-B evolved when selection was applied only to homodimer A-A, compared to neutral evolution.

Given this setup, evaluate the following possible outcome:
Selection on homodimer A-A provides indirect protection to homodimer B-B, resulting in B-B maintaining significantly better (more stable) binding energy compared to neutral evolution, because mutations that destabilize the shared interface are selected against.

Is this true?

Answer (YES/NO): NO